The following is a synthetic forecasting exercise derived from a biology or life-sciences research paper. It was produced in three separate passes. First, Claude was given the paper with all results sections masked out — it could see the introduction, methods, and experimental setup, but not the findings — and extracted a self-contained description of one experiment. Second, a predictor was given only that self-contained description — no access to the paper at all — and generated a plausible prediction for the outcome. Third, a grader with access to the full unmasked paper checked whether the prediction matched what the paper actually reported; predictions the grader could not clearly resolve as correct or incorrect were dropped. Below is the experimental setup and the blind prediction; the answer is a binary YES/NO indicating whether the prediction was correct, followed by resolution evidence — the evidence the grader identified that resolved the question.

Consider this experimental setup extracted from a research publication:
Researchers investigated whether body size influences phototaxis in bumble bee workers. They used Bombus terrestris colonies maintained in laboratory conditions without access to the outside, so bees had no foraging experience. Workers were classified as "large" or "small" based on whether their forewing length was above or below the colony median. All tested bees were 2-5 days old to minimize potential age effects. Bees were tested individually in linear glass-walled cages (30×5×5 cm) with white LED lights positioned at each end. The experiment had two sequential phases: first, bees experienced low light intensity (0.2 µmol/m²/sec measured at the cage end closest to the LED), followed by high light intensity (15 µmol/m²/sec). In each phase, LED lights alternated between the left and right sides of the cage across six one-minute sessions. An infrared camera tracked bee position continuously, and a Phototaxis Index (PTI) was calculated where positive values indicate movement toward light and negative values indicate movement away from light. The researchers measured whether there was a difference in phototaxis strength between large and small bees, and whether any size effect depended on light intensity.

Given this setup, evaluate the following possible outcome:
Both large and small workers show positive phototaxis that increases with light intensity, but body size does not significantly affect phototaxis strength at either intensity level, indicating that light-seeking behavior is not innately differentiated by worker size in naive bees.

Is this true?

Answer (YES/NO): NO